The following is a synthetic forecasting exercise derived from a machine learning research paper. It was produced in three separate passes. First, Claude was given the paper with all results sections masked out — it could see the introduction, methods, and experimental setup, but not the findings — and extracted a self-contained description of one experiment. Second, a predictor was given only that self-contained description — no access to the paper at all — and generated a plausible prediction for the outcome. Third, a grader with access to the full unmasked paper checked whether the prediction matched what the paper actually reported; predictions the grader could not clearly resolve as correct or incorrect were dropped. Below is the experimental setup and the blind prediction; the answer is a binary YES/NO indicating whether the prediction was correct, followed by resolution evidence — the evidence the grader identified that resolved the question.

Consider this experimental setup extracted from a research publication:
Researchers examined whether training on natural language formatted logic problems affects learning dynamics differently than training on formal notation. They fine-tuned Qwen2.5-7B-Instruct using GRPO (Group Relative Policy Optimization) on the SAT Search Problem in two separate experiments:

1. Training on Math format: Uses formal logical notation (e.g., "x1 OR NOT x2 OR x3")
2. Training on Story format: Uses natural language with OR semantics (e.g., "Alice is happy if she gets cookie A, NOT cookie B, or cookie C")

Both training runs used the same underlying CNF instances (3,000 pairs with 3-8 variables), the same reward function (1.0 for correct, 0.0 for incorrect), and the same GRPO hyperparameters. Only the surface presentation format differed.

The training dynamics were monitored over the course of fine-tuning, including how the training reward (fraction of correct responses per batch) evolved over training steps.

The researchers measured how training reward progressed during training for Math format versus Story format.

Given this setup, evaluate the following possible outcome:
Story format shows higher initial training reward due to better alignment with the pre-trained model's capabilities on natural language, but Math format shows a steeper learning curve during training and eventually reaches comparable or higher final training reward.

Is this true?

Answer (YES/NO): NO